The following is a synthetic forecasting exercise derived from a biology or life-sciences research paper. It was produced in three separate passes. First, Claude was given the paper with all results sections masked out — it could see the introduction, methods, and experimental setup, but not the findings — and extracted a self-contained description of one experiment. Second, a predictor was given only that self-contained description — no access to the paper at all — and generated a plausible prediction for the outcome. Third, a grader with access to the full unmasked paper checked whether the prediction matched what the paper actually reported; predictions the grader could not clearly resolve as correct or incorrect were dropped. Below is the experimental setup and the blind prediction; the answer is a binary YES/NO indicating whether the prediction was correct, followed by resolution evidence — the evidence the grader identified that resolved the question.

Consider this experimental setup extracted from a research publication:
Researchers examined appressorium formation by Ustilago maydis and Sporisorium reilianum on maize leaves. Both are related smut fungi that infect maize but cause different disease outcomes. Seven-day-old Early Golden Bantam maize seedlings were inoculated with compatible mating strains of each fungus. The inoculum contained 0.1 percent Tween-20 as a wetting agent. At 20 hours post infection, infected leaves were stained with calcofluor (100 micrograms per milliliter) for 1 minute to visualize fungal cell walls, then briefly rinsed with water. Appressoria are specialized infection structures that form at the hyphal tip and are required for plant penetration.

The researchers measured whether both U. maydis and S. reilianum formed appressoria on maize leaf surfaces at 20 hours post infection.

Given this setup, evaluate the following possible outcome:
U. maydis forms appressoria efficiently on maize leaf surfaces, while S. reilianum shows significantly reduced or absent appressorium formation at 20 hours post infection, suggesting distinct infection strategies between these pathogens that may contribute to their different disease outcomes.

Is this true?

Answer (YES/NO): NO